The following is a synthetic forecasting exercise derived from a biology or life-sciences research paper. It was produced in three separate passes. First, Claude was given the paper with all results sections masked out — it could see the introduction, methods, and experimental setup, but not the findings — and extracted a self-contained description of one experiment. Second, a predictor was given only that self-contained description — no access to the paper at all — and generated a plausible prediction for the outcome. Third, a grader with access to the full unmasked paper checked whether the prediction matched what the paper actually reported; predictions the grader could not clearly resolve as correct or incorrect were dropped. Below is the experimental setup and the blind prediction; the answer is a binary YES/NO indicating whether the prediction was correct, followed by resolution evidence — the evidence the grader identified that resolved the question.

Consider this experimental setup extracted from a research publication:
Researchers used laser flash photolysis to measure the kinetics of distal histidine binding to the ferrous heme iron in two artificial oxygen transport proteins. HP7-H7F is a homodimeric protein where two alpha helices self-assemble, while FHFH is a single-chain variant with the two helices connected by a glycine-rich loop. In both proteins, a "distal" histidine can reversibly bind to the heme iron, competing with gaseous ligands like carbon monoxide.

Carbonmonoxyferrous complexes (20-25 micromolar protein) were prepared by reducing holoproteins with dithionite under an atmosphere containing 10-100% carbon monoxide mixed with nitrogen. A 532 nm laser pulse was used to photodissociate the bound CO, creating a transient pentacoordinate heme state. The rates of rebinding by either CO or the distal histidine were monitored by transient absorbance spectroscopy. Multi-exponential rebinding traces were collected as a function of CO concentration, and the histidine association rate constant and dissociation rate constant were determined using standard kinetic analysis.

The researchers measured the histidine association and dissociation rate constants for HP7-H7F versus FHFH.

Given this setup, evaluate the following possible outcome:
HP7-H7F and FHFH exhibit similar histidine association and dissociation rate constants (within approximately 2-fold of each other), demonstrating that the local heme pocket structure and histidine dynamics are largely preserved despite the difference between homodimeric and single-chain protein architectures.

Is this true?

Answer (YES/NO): NO